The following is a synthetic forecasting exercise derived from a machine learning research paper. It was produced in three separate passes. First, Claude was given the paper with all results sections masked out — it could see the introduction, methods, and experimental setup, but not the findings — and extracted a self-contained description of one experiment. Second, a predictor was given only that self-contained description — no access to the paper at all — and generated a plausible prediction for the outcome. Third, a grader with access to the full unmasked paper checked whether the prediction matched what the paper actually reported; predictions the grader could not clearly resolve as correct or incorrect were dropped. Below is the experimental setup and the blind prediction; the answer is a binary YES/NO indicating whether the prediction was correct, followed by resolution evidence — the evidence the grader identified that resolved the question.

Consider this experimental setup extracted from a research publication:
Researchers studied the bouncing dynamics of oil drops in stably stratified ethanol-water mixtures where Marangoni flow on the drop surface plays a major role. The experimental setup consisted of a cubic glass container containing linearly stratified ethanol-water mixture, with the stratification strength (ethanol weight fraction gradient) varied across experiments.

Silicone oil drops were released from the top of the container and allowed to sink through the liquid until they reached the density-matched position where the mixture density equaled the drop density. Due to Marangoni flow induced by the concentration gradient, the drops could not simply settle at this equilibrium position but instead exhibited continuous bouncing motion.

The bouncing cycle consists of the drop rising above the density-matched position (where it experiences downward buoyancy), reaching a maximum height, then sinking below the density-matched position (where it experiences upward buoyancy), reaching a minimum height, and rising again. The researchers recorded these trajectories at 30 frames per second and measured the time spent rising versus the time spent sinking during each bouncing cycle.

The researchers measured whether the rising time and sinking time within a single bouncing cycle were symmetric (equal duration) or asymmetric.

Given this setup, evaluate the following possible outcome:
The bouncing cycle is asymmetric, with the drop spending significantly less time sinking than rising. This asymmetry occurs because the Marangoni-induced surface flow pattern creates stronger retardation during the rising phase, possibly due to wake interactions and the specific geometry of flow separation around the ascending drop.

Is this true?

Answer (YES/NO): NO